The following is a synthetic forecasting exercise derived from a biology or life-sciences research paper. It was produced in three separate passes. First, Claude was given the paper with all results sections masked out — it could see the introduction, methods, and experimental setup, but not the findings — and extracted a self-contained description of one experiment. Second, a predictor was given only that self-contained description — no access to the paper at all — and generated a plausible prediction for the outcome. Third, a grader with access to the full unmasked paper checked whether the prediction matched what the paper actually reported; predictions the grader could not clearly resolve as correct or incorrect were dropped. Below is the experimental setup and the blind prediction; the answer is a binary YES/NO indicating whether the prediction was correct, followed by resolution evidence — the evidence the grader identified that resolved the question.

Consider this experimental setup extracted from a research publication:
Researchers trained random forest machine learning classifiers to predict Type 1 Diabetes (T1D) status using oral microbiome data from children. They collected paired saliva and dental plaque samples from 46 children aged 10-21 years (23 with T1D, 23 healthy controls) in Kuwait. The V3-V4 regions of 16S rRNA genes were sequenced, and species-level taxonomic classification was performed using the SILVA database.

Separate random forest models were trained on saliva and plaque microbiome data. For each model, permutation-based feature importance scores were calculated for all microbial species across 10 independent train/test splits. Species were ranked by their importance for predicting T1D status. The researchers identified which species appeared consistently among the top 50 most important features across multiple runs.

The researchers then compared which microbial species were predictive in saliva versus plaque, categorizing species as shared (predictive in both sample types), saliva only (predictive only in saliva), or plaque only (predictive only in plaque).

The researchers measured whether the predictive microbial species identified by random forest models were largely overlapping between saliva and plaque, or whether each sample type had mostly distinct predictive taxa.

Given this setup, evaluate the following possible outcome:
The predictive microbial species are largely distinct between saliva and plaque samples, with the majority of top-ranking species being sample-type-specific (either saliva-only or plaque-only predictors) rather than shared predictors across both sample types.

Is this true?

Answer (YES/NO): YES